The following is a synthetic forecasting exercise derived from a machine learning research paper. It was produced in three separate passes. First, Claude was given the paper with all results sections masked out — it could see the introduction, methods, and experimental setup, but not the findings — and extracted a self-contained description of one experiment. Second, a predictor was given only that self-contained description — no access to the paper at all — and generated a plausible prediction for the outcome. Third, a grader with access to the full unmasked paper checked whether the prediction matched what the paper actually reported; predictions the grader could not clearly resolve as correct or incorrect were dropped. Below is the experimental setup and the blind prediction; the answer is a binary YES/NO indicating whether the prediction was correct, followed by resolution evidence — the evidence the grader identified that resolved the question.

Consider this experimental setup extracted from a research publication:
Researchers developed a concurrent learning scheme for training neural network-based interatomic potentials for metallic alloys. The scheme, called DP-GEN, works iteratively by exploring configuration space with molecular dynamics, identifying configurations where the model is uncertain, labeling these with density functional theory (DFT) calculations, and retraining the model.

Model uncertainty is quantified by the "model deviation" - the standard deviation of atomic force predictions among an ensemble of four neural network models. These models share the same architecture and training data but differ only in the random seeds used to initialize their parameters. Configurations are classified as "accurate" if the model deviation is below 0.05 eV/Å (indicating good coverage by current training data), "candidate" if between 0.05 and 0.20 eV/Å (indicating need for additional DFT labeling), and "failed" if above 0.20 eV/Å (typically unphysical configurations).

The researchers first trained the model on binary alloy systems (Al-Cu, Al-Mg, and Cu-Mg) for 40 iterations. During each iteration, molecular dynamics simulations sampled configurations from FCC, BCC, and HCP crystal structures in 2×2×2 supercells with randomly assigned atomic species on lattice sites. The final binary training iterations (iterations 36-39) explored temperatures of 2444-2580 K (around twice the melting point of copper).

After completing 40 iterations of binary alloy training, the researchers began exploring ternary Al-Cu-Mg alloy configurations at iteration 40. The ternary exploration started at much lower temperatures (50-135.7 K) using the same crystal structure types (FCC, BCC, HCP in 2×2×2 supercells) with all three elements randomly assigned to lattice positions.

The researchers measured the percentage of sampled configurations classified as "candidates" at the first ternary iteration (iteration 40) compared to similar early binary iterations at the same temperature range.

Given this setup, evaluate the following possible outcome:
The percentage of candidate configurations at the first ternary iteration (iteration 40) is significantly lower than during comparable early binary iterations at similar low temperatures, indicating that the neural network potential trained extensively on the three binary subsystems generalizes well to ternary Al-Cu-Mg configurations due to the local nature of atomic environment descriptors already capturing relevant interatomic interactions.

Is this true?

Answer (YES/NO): NO